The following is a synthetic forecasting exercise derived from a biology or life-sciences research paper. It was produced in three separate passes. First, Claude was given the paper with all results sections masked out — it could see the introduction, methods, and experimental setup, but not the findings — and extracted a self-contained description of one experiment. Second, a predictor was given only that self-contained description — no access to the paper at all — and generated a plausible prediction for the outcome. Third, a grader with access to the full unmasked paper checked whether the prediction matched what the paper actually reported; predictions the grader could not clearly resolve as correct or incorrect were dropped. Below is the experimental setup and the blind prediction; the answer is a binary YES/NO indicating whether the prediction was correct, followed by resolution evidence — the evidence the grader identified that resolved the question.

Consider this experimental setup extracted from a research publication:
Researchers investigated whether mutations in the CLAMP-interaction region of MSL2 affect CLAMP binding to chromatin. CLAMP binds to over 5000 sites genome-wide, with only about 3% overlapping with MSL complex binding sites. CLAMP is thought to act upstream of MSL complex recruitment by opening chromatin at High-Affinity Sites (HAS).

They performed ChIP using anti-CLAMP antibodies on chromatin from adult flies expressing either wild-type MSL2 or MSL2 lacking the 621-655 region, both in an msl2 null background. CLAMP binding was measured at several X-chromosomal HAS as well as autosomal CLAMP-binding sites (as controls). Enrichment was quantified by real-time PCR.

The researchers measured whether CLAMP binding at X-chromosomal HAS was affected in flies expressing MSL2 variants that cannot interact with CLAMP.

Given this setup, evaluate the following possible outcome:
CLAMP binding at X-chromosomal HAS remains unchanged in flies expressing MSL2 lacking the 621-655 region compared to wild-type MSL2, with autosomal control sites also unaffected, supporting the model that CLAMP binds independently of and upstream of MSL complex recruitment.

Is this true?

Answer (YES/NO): YES